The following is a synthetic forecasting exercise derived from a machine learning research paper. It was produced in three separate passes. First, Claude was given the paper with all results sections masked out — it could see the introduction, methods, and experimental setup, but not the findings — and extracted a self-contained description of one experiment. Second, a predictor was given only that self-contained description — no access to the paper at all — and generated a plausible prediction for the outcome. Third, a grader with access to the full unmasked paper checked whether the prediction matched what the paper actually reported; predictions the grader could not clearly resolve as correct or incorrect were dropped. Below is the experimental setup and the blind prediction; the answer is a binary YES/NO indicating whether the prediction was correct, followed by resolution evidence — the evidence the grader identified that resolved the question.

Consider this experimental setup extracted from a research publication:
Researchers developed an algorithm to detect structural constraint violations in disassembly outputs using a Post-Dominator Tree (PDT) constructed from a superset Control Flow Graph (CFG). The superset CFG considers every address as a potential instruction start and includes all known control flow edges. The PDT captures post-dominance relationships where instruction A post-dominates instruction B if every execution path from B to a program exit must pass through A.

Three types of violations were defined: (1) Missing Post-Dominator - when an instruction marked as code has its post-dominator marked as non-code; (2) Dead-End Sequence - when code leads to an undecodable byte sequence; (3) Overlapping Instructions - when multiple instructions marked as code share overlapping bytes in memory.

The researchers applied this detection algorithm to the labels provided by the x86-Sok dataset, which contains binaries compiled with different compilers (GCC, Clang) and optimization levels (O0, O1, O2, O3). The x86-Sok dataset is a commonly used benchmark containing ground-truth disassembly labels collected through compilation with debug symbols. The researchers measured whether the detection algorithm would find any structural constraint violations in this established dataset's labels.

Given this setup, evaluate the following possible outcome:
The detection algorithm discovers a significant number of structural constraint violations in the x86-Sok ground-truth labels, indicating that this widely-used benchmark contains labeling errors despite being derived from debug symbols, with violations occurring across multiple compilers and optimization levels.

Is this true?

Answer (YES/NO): YES